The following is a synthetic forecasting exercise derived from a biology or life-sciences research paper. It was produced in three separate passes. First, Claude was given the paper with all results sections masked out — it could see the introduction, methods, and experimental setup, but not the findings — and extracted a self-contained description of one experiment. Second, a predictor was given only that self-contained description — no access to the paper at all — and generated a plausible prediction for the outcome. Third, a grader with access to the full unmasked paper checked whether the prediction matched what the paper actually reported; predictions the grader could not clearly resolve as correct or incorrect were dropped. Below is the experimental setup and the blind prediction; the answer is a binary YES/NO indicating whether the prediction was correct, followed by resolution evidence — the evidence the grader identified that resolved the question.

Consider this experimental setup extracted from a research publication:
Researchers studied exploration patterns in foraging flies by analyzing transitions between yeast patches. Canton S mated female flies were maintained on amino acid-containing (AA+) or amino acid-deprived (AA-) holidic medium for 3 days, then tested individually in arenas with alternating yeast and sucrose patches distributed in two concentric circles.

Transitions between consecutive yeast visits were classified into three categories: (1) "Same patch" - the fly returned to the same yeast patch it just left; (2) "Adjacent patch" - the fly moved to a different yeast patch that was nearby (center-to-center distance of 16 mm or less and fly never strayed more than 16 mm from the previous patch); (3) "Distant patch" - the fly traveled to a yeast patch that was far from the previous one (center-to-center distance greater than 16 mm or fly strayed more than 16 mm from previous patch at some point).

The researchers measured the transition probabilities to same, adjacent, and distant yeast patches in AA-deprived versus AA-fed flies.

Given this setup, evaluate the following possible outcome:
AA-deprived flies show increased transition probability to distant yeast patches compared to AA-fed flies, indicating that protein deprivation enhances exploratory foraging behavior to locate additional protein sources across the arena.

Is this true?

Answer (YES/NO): NO